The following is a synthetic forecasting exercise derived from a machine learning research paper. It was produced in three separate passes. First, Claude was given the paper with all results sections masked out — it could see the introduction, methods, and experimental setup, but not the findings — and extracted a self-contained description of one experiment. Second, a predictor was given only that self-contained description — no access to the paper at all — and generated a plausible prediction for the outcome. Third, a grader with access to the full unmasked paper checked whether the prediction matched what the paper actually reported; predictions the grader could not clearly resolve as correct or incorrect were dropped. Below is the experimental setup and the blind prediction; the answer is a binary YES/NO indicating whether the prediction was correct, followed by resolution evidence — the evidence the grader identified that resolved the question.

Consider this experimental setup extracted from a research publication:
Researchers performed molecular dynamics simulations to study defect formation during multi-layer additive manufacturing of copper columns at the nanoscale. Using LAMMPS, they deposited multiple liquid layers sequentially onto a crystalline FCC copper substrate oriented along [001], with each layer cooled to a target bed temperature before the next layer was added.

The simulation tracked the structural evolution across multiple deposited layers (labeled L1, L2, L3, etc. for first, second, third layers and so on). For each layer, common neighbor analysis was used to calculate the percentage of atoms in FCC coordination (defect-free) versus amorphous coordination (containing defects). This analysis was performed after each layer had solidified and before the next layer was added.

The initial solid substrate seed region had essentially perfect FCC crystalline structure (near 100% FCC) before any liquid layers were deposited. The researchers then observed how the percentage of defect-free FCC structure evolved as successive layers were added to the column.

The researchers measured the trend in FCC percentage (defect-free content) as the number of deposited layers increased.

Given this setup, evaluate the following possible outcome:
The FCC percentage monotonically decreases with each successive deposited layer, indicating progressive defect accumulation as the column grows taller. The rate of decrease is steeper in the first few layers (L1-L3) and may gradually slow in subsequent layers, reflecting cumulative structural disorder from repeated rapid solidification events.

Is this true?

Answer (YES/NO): NO